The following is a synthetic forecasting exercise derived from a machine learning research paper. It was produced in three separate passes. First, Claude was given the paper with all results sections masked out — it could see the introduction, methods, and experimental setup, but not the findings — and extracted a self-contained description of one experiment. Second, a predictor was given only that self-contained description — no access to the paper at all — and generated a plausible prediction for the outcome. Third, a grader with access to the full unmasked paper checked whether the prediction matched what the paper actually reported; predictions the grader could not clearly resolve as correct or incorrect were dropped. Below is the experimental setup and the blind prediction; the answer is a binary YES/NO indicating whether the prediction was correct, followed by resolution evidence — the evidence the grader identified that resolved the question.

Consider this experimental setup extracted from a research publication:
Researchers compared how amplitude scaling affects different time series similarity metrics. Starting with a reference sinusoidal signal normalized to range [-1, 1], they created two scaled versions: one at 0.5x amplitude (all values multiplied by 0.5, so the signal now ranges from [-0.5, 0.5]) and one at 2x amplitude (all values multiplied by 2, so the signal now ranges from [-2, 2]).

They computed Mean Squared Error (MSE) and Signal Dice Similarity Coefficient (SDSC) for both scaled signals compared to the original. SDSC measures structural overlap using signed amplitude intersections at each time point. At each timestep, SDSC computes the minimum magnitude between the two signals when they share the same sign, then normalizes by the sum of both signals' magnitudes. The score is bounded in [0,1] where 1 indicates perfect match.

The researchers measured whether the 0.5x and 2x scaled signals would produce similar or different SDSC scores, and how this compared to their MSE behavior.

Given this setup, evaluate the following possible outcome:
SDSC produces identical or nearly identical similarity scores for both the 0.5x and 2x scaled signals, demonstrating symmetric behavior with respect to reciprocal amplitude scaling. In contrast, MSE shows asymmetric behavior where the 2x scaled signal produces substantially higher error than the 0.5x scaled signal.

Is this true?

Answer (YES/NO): YES